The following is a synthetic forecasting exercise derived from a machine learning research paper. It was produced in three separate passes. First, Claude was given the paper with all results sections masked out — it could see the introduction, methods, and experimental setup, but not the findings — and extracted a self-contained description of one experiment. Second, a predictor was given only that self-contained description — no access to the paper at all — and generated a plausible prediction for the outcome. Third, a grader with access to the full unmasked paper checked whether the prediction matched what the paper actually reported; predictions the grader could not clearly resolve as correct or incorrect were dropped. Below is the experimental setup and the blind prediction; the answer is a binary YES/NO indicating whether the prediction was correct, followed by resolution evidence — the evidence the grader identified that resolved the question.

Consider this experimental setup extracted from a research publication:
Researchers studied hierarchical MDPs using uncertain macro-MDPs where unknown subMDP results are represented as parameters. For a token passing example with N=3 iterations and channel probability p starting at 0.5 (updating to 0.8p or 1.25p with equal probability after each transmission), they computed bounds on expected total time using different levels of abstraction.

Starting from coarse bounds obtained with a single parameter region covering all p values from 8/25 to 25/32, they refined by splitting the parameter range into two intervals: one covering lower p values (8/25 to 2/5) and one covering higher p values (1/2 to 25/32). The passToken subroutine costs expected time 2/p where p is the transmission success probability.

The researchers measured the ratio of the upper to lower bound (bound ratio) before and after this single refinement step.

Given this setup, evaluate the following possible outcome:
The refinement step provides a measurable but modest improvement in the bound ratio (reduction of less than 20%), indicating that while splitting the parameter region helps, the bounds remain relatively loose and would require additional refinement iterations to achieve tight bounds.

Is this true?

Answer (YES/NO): NO